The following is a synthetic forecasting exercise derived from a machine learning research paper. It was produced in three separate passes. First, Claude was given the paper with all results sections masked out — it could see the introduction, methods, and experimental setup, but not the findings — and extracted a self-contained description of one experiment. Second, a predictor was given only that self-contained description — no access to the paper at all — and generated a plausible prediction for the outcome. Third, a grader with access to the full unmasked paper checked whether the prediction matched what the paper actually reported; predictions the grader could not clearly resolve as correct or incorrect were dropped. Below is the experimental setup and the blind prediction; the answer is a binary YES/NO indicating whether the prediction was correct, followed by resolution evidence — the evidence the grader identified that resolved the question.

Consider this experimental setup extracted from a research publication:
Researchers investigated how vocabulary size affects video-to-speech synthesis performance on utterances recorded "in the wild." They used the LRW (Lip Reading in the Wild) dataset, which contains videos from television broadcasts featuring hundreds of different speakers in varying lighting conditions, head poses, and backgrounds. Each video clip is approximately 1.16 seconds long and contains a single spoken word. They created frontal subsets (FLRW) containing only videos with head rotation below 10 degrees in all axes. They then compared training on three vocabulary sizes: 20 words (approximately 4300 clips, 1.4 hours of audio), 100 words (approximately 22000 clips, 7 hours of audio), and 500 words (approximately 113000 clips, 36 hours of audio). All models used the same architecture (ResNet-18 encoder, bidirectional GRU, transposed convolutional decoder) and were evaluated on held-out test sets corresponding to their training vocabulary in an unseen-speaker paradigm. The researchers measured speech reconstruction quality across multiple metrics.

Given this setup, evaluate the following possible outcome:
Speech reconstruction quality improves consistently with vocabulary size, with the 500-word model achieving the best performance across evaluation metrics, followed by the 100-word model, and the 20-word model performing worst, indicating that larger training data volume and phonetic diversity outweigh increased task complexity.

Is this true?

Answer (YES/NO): NO